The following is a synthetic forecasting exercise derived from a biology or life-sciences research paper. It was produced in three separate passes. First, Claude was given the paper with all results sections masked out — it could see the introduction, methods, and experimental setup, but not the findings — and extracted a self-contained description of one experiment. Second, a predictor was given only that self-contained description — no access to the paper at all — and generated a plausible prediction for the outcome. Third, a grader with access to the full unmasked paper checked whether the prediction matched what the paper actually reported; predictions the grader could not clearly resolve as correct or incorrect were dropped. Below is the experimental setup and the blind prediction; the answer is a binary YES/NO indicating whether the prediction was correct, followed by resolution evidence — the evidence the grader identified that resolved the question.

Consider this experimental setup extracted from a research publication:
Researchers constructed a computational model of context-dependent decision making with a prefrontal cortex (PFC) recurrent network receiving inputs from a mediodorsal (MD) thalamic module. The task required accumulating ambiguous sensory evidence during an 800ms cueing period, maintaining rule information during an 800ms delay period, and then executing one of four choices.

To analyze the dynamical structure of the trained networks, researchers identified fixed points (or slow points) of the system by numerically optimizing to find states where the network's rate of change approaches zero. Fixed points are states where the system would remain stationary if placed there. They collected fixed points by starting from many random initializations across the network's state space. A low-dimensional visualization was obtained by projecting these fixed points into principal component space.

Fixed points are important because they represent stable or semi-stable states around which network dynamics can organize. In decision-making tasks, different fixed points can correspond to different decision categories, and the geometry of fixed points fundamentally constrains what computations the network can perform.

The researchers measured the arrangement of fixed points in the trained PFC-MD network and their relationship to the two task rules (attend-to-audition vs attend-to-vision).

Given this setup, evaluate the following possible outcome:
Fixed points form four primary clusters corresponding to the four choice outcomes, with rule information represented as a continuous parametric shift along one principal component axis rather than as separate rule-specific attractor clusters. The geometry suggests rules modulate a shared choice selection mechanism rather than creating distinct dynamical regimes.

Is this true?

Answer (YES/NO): NO